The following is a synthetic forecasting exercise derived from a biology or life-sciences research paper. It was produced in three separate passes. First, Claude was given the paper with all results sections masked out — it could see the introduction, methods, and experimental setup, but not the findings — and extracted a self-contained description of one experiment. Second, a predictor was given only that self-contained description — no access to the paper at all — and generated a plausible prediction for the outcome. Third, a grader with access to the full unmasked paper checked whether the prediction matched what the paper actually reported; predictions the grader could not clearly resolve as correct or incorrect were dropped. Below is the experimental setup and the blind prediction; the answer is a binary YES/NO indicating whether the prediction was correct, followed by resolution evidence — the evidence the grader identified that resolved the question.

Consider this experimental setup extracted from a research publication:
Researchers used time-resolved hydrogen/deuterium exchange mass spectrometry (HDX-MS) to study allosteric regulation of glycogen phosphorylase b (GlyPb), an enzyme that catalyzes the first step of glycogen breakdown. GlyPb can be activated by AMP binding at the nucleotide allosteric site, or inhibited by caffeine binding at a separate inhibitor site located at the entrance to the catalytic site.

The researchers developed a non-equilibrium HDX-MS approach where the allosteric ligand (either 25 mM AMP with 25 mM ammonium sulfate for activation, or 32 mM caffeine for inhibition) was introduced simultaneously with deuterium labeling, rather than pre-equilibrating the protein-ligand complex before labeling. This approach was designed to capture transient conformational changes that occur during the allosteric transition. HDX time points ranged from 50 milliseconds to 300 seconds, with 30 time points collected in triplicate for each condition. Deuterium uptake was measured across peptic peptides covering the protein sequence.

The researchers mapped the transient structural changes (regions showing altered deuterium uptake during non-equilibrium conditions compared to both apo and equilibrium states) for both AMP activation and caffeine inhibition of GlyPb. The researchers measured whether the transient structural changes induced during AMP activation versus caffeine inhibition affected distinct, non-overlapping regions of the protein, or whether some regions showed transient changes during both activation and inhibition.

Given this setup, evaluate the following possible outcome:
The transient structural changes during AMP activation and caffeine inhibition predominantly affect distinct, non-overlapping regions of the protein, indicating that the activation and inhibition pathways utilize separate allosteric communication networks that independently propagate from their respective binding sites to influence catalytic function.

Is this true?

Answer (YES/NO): NO